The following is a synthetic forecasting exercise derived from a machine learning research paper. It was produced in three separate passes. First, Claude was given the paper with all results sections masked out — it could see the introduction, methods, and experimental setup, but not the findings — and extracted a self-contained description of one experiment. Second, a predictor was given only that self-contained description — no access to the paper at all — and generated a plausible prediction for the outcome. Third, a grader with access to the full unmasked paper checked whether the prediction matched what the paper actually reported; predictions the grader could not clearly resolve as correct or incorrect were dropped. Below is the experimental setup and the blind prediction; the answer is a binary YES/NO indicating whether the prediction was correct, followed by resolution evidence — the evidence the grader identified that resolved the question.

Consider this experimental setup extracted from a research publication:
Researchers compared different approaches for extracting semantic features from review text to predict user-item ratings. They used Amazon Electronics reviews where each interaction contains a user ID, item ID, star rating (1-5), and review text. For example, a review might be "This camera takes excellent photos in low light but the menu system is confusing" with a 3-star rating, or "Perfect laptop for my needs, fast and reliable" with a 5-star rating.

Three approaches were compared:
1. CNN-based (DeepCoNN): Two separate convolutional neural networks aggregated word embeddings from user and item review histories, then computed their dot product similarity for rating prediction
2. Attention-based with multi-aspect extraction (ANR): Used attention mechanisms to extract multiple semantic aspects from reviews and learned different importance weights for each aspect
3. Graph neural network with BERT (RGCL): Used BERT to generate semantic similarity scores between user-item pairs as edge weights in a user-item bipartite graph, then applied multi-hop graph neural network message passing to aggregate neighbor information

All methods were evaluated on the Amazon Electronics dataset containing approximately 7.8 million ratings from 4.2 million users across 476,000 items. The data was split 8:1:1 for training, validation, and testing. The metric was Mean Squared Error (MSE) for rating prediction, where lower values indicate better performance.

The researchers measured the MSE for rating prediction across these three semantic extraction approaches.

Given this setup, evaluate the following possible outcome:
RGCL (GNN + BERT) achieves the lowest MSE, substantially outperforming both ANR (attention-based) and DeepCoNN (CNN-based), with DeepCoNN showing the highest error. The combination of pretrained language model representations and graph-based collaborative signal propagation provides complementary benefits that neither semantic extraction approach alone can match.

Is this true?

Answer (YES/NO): YES